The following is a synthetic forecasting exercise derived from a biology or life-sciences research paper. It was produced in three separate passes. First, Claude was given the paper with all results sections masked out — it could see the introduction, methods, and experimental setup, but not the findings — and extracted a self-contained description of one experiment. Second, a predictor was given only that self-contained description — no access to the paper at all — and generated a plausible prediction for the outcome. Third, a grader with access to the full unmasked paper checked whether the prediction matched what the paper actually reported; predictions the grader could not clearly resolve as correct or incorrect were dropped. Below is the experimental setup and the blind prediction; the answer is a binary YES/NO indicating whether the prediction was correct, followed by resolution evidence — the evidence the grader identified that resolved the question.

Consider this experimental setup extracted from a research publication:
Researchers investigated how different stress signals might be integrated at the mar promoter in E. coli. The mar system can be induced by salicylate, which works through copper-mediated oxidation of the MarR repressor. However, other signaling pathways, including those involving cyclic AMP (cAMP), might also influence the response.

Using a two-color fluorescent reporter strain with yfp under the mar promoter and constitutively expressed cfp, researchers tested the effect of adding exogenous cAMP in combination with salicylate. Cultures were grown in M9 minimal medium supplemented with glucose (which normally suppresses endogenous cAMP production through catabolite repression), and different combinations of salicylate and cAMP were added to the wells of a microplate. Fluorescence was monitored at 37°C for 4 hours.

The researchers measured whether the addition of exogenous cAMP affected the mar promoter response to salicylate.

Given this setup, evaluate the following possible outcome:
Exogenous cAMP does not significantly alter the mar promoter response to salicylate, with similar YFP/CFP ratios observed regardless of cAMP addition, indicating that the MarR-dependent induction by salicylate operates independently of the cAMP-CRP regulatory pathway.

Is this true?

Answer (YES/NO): NO